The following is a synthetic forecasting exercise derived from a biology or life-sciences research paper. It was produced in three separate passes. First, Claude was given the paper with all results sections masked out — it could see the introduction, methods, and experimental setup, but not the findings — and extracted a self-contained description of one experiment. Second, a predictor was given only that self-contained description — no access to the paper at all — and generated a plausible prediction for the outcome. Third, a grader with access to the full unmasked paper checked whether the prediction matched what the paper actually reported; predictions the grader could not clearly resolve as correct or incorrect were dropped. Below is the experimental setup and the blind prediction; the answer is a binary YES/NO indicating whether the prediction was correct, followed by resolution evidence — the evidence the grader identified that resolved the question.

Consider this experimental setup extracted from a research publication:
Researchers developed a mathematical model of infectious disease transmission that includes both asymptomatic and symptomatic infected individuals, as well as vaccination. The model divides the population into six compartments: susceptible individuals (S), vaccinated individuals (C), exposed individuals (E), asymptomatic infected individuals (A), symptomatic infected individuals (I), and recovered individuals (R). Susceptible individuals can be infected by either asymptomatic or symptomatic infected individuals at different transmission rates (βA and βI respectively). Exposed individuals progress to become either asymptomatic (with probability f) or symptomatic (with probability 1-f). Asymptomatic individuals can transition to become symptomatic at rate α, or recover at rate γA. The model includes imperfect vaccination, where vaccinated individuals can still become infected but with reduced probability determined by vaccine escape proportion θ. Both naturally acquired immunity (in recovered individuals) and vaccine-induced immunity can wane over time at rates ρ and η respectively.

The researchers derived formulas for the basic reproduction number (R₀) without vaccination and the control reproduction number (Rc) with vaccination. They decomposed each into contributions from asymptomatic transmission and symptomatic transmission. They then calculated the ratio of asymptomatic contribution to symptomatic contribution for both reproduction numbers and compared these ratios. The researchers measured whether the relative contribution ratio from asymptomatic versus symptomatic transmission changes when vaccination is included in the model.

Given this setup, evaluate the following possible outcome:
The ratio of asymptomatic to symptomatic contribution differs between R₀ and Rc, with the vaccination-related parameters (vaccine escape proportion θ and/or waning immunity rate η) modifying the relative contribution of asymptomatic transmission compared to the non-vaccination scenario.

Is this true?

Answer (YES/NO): NO